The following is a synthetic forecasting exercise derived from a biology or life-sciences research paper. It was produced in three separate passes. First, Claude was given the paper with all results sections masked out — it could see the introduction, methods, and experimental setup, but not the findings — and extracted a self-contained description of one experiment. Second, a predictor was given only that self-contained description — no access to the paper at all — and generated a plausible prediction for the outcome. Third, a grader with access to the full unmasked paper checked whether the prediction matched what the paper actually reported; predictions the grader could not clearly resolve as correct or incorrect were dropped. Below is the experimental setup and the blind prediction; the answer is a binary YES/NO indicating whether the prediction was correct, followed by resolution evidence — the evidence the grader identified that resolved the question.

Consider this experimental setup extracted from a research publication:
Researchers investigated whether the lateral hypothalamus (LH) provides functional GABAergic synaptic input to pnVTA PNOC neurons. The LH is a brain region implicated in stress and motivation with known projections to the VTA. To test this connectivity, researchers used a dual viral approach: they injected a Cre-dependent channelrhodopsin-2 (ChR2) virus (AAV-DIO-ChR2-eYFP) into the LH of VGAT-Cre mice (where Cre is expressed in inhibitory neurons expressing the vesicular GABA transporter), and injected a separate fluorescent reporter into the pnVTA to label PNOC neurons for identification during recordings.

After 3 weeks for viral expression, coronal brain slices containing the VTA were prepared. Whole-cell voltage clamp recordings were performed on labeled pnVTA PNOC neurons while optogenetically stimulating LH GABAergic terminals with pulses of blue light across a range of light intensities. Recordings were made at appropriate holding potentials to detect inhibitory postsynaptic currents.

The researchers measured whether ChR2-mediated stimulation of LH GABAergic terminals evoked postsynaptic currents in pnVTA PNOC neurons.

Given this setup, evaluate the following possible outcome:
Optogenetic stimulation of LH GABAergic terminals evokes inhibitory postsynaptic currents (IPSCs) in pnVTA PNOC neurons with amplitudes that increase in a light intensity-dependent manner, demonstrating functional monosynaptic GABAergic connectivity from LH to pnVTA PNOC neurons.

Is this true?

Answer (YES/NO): YES